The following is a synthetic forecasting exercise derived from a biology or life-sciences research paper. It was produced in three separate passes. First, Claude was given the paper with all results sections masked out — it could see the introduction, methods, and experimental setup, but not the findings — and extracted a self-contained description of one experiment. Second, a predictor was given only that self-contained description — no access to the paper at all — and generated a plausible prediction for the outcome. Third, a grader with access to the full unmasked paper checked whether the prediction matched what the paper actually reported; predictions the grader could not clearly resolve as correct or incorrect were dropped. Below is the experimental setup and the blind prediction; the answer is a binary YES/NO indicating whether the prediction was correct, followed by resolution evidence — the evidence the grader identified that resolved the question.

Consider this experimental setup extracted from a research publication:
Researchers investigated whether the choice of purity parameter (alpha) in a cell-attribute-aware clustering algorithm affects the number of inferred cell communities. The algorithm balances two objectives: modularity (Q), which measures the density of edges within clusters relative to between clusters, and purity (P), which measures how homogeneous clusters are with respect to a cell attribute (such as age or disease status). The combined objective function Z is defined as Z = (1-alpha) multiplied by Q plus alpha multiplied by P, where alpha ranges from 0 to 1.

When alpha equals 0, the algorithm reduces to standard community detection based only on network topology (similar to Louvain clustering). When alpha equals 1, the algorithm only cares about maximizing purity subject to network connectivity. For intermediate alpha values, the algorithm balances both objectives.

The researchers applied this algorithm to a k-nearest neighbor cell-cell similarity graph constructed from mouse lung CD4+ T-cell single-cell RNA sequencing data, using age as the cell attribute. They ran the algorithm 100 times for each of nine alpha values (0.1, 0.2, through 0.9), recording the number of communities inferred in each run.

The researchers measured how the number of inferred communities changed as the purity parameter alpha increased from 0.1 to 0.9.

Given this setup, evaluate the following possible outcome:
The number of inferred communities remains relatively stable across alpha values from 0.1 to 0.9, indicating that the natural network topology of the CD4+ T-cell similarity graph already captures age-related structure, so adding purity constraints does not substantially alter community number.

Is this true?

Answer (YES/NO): NO